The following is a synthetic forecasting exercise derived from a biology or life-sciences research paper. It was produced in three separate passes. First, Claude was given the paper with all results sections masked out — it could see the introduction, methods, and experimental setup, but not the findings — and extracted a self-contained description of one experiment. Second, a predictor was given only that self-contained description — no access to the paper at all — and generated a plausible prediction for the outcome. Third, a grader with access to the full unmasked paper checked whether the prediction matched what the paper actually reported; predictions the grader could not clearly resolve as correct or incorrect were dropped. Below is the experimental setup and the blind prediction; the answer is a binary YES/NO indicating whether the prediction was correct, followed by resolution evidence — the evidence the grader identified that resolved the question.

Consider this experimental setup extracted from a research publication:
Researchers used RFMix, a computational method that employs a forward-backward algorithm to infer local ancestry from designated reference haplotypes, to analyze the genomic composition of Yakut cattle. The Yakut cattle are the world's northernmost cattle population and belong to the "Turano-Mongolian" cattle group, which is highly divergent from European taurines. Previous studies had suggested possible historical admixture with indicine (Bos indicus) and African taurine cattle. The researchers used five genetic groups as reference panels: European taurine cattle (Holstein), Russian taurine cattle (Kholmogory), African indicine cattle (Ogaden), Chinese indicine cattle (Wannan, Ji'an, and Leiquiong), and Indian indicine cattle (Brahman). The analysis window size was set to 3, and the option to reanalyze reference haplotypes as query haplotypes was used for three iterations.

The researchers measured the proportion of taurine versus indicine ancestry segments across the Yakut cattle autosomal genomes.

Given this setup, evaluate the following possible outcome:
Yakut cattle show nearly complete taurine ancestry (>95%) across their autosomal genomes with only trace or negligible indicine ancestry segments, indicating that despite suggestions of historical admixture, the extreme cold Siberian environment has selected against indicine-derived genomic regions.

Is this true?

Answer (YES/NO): NO